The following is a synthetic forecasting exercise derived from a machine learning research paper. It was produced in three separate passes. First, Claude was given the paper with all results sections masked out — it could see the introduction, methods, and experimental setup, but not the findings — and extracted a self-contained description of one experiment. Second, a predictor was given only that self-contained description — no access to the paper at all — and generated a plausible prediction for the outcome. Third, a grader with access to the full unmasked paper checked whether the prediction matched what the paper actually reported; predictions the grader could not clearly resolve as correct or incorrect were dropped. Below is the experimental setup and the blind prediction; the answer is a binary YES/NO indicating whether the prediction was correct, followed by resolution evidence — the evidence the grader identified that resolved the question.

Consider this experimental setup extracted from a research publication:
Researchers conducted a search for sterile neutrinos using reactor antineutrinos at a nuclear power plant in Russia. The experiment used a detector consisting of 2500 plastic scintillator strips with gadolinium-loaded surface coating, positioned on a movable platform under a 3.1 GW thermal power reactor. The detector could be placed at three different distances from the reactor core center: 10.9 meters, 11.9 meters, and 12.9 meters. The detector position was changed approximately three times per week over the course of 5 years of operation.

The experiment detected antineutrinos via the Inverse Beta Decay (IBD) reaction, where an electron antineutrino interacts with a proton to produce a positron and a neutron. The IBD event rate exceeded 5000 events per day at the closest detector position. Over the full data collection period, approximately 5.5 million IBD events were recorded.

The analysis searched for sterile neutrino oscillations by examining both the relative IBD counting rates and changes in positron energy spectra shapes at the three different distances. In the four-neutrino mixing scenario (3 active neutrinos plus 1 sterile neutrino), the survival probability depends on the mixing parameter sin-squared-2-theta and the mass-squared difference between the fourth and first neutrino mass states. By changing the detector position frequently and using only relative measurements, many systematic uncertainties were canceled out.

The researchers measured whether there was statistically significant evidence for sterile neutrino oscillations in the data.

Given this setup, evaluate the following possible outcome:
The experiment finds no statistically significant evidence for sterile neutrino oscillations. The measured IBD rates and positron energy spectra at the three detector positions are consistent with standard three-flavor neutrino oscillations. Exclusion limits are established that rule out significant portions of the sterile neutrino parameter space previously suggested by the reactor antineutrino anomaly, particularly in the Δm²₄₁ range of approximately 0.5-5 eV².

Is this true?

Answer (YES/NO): YES